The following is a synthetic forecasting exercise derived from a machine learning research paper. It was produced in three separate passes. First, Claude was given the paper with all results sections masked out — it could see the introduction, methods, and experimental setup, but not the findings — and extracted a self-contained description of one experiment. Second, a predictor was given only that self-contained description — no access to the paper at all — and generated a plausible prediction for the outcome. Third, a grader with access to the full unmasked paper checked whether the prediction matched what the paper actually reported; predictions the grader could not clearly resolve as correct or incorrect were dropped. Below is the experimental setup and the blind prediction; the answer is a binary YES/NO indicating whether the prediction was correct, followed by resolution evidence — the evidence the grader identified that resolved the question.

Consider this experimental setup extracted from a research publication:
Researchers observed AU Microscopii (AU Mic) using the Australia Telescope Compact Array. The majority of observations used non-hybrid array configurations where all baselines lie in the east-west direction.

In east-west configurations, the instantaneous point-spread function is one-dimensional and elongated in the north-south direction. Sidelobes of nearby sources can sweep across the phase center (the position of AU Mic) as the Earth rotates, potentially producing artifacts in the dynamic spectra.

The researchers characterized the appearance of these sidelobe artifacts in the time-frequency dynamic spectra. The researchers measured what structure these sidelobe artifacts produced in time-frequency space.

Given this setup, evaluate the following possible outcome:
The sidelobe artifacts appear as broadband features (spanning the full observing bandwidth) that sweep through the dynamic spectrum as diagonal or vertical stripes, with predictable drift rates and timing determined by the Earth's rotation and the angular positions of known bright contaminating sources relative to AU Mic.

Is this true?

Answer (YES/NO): NO